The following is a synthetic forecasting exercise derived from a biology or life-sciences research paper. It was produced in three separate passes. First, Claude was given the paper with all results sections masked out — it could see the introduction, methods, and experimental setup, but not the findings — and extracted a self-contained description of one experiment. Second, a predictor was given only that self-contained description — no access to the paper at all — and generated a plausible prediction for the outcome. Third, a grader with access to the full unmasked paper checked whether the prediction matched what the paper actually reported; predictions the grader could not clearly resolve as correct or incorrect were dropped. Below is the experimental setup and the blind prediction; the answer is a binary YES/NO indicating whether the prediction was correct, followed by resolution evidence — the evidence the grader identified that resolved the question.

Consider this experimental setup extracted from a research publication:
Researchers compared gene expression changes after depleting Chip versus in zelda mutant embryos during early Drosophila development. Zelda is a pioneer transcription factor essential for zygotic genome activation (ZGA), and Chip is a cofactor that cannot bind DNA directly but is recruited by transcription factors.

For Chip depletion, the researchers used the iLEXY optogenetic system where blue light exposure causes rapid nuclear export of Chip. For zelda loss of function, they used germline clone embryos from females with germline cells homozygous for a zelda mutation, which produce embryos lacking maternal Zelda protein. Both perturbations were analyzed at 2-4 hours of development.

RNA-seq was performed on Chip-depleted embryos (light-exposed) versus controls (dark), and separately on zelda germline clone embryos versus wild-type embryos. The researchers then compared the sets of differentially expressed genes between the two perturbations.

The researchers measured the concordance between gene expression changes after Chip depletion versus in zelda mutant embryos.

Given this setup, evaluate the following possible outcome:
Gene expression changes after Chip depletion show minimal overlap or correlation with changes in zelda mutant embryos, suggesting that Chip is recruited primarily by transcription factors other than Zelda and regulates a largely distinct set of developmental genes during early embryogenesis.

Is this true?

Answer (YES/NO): NO